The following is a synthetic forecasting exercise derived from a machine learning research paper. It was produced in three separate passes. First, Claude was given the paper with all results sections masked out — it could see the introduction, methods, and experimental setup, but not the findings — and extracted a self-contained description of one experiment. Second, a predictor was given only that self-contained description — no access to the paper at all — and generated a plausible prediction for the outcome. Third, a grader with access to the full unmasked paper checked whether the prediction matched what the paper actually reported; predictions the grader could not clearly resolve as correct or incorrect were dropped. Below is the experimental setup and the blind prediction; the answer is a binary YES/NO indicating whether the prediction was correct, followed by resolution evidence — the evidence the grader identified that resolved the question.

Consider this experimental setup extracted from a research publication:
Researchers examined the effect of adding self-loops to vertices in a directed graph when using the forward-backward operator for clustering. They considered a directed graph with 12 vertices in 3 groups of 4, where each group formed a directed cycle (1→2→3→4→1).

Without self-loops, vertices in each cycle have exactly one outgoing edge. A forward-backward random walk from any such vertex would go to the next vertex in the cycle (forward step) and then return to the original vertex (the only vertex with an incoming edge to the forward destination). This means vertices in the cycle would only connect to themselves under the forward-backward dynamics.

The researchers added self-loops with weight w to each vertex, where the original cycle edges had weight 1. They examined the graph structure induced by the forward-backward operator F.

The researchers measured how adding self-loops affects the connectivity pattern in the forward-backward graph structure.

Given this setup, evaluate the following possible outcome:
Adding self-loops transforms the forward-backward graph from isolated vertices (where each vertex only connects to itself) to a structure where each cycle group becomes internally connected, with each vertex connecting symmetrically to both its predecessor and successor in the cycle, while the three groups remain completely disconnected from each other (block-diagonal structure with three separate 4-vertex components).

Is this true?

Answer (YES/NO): NO